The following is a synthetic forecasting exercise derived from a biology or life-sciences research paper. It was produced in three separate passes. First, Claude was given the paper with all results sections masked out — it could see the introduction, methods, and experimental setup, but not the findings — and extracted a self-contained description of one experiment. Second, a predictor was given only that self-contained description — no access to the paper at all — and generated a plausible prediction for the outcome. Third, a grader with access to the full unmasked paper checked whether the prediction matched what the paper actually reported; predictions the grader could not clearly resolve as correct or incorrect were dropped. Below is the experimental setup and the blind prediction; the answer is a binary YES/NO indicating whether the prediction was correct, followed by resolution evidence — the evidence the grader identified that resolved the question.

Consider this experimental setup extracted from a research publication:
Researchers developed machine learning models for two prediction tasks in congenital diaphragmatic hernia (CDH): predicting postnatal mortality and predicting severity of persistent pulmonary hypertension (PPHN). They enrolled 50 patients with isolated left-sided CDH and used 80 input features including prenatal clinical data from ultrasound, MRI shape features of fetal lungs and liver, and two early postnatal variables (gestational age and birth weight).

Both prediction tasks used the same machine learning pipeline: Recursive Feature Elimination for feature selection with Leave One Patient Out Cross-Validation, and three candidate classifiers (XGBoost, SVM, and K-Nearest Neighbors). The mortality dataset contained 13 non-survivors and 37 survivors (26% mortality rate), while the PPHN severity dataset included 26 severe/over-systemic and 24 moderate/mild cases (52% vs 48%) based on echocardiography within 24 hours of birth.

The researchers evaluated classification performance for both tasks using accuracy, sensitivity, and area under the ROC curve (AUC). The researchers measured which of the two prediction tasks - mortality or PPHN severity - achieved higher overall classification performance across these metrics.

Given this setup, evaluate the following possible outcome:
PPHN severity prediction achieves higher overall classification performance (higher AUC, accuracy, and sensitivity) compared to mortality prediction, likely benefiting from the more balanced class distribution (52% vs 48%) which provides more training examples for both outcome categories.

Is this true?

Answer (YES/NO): NO